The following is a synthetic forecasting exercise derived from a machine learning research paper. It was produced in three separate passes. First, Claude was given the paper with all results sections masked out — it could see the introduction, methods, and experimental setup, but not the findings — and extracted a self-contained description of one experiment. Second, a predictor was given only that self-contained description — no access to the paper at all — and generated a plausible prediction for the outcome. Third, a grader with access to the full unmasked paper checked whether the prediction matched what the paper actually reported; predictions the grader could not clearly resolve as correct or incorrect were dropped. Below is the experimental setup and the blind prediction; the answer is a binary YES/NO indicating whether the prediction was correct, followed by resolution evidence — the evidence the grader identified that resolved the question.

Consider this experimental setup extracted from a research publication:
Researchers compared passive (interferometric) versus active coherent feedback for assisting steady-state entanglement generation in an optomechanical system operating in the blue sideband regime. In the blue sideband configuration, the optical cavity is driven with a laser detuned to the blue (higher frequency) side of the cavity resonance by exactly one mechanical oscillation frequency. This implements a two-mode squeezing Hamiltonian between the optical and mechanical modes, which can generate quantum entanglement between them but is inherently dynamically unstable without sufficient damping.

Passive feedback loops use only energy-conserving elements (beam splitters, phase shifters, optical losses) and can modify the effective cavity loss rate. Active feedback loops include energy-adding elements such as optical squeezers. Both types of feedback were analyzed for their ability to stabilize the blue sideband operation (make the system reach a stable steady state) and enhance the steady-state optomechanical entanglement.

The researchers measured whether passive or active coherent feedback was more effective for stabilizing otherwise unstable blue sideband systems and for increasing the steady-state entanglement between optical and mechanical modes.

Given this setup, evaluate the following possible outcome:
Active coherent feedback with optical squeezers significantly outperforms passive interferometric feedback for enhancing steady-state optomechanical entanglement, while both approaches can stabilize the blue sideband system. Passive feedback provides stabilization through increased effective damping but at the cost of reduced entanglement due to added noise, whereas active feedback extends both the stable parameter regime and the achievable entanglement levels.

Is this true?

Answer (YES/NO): NO